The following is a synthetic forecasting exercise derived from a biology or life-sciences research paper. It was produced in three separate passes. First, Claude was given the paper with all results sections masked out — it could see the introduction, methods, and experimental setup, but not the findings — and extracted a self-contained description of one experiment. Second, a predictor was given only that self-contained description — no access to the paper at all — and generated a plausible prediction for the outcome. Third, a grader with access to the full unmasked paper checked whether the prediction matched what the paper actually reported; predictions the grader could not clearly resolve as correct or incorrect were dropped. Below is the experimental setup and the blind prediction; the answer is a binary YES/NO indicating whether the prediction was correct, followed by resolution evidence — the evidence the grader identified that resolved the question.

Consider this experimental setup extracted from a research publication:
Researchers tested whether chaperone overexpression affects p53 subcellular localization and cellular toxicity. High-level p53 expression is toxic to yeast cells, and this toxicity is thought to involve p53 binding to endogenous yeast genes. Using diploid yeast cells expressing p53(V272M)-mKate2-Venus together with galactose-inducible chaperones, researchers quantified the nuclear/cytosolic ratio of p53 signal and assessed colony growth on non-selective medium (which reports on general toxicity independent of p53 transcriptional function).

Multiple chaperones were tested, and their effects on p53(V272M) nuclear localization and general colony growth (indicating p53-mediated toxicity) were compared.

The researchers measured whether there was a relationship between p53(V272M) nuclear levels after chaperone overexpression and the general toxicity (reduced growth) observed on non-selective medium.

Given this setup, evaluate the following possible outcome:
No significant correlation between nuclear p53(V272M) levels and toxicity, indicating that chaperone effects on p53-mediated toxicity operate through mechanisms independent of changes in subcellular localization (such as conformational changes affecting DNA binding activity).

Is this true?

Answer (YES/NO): NO